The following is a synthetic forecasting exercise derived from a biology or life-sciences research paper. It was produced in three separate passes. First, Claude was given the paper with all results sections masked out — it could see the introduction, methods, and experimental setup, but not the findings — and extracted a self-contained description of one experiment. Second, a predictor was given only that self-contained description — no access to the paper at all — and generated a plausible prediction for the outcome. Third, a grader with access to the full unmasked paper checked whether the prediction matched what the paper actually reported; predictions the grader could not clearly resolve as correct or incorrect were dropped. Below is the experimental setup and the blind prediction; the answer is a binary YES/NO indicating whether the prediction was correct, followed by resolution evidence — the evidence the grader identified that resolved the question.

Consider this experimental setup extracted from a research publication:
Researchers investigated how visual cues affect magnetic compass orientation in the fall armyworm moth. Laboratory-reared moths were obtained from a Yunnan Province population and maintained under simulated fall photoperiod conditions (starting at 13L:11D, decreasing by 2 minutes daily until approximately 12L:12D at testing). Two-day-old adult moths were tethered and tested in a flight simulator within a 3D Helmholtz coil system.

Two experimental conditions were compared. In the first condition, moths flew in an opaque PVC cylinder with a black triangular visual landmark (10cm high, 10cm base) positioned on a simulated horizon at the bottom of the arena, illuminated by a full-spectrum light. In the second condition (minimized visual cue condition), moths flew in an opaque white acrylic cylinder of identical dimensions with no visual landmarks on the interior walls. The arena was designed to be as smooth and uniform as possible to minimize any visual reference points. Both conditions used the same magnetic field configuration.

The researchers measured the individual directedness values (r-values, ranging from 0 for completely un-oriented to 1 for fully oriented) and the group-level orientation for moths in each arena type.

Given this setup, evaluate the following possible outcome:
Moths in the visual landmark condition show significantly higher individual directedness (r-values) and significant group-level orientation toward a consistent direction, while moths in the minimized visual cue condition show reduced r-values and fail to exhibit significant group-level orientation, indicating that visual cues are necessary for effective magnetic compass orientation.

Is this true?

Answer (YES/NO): YES